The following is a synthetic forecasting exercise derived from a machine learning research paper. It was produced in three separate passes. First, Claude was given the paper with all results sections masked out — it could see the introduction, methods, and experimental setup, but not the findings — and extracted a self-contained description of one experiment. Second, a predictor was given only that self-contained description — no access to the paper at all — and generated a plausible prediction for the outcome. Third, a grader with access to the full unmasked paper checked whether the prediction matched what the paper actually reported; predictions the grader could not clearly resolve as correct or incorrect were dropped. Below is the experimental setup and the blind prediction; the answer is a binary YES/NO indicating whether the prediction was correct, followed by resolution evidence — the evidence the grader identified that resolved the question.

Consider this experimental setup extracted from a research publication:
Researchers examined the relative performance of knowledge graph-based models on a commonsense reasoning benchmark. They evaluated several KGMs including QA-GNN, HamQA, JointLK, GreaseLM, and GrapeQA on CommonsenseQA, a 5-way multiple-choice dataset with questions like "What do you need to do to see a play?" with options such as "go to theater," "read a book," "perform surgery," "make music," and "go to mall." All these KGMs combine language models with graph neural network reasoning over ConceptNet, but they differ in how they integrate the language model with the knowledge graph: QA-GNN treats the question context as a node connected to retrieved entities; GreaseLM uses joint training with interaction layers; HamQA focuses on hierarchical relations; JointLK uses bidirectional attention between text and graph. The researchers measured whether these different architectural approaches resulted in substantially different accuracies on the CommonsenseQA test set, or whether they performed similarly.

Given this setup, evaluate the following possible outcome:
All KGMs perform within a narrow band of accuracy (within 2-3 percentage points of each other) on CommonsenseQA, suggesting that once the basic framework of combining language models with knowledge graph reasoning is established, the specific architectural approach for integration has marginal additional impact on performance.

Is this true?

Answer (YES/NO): YES